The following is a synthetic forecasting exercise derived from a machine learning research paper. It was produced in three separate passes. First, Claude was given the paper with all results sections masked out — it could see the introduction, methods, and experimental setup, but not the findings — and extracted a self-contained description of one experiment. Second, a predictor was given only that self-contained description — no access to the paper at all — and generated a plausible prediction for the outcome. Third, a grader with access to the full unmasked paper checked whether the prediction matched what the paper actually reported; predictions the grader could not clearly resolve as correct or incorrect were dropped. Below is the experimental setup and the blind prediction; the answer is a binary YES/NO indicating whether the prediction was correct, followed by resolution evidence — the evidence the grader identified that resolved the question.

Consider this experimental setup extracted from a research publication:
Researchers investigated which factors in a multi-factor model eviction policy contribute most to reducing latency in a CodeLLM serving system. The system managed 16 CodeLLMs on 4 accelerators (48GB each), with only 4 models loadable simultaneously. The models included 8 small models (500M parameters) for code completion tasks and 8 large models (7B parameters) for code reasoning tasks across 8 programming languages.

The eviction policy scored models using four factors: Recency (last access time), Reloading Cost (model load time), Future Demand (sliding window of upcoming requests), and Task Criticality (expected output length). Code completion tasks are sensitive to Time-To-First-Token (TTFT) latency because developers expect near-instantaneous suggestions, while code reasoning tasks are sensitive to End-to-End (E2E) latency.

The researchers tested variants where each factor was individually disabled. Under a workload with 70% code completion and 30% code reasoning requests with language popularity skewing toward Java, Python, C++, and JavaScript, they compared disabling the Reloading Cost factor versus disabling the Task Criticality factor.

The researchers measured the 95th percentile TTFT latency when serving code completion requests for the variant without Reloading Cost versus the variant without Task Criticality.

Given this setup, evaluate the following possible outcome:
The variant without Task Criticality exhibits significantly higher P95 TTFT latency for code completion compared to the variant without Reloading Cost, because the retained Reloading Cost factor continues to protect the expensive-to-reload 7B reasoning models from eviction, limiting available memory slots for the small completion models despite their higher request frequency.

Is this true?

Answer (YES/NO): NO